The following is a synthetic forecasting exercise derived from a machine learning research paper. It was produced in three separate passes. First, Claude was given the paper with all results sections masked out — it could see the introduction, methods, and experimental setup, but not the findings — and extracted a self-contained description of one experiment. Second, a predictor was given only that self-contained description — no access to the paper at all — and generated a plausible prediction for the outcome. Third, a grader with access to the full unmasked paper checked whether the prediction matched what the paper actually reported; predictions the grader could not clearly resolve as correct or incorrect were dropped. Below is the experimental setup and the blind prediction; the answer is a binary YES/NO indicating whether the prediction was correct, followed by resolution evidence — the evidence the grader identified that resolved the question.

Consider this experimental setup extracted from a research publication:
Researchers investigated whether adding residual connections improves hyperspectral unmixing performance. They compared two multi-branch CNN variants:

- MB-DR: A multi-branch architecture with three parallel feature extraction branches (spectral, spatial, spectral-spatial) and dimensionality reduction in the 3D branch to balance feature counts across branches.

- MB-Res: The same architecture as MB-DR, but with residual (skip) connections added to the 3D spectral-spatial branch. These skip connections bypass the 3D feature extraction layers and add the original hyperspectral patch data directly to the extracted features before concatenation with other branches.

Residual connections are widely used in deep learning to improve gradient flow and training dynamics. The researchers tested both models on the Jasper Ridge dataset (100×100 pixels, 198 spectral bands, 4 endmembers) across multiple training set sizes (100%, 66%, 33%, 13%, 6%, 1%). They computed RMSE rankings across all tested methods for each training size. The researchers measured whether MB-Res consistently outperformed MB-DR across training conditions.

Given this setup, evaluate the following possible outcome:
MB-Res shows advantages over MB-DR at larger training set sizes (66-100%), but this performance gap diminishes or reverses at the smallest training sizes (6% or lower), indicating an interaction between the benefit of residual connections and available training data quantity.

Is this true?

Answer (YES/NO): NO